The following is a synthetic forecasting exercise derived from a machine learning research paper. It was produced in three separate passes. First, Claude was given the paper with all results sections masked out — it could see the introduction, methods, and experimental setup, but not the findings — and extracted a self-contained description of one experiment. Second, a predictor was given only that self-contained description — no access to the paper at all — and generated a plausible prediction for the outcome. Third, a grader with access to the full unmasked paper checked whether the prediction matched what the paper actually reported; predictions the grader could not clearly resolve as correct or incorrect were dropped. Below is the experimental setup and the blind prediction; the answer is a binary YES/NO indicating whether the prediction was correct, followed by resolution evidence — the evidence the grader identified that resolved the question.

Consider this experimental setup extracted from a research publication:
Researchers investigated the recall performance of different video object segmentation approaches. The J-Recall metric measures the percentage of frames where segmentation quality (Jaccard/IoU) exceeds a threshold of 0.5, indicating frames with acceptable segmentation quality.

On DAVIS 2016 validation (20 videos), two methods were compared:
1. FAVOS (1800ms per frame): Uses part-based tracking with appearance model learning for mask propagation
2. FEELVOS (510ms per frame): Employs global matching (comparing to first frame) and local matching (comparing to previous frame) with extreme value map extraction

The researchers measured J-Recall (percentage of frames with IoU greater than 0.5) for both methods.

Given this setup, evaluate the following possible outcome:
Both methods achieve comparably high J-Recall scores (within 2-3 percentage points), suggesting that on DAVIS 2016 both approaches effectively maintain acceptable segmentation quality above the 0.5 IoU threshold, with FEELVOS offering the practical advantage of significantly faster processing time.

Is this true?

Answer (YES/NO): NO